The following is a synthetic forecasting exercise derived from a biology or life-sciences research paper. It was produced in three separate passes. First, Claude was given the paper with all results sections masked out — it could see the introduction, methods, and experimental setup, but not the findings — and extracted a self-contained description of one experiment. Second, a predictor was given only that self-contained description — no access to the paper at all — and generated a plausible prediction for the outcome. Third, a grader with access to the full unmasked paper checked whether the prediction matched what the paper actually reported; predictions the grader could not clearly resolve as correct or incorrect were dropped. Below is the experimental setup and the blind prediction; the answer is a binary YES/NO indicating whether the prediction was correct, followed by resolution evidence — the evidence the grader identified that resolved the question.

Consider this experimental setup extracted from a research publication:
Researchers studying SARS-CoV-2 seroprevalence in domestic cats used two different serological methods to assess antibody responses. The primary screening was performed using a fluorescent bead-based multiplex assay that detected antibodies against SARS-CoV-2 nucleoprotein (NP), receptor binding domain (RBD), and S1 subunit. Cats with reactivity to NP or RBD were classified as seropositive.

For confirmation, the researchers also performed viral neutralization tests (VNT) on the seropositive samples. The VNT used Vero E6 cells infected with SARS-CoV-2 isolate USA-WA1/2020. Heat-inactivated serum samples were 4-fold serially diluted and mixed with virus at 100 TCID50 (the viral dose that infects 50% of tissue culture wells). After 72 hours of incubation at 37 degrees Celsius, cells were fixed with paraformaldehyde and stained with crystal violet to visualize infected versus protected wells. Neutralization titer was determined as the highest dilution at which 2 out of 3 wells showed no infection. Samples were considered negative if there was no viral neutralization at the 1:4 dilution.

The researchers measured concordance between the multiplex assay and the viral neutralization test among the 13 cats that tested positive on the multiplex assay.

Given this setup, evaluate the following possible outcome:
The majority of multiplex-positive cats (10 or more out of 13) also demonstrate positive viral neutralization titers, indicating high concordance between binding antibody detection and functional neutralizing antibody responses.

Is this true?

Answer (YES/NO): NO